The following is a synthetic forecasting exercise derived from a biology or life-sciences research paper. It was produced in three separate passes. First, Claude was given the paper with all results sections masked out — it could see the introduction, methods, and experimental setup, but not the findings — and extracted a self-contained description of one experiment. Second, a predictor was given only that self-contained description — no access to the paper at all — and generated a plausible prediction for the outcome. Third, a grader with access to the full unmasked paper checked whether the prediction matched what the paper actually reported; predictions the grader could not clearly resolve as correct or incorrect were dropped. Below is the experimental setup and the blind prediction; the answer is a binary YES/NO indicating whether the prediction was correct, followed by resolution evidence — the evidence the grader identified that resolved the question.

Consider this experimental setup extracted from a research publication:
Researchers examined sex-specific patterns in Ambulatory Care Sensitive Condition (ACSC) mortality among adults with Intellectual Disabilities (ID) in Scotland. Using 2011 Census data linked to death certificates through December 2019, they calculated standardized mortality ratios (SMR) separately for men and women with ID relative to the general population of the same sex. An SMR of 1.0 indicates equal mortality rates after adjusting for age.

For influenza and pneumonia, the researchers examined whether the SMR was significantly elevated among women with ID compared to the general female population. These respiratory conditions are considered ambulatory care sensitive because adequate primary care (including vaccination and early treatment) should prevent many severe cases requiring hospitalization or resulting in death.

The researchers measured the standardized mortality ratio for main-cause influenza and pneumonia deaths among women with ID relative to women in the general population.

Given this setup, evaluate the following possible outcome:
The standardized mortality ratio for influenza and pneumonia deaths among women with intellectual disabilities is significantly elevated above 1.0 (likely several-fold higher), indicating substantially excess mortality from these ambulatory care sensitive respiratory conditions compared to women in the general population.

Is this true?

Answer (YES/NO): YES